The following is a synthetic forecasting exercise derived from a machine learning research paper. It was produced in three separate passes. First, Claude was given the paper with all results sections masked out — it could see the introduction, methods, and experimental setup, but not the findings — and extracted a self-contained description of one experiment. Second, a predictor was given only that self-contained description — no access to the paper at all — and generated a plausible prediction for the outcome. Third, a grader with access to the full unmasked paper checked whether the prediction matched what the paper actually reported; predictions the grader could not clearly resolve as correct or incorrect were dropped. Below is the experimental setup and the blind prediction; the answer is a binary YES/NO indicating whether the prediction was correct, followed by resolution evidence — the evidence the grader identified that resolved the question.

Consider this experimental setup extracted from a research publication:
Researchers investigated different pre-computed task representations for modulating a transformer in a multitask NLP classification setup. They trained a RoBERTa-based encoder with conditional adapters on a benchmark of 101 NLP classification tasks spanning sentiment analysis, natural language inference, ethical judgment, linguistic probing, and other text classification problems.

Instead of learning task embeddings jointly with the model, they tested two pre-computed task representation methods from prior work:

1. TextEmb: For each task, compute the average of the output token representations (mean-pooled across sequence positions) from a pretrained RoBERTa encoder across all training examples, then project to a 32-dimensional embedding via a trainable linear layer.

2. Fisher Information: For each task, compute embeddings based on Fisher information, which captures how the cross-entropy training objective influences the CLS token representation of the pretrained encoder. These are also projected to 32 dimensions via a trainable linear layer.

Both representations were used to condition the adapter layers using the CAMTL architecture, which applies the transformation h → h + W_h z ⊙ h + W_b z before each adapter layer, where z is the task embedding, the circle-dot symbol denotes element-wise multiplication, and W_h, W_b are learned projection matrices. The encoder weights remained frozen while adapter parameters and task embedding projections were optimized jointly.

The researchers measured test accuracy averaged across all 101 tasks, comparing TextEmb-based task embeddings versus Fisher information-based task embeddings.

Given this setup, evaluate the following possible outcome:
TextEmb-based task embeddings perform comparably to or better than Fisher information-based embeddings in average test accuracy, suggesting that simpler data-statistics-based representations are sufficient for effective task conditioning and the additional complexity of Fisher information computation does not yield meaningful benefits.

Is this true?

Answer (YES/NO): YES